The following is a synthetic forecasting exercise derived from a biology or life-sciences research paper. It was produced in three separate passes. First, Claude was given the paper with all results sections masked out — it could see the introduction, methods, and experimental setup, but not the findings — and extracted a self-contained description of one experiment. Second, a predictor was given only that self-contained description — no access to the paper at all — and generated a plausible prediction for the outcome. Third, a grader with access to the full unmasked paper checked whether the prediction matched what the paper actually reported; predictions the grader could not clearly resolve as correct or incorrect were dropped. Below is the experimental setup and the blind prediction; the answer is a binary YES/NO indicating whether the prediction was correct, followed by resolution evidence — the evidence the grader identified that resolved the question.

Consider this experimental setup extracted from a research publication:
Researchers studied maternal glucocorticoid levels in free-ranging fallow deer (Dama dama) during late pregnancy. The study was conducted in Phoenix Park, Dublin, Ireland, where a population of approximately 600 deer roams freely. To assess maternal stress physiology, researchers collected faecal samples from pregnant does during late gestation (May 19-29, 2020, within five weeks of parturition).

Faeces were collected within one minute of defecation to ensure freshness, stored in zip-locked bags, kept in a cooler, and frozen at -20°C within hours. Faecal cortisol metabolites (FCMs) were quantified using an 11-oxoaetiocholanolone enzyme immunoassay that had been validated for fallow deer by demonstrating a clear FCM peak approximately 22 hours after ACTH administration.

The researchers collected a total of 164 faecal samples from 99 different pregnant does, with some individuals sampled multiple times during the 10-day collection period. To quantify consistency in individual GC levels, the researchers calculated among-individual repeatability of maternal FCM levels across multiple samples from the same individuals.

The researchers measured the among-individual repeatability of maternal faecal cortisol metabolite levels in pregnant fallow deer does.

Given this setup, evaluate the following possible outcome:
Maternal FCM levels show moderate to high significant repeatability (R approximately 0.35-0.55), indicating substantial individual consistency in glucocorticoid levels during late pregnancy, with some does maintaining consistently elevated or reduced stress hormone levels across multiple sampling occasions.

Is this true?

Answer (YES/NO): NO